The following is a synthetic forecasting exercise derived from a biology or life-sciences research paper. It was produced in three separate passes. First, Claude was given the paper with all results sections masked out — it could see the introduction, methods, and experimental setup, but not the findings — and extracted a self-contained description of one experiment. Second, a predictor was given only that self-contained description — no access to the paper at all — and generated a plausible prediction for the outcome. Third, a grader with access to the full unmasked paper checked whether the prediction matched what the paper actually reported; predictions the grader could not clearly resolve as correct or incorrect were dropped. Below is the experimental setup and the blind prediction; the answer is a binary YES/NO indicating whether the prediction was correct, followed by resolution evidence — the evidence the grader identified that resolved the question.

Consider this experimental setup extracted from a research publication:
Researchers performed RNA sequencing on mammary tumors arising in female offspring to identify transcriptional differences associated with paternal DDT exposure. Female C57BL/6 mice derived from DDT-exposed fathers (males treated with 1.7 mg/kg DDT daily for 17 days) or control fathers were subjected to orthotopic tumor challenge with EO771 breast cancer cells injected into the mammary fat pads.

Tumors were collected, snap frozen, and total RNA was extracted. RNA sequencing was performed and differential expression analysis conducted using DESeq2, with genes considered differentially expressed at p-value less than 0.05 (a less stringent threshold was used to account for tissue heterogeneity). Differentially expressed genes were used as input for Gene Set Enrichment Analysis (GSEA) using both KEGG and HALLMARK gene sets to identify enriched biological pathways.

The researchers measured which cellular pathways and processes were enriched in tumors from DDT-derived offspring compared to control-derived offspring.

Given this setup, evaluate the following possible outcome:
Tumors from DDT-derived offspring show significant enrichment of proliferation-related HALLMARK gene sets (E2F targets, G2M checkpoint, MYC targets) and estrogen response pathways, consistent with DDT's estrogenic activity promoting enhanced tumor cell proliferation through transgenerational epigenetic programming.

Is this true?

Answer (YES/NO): NO